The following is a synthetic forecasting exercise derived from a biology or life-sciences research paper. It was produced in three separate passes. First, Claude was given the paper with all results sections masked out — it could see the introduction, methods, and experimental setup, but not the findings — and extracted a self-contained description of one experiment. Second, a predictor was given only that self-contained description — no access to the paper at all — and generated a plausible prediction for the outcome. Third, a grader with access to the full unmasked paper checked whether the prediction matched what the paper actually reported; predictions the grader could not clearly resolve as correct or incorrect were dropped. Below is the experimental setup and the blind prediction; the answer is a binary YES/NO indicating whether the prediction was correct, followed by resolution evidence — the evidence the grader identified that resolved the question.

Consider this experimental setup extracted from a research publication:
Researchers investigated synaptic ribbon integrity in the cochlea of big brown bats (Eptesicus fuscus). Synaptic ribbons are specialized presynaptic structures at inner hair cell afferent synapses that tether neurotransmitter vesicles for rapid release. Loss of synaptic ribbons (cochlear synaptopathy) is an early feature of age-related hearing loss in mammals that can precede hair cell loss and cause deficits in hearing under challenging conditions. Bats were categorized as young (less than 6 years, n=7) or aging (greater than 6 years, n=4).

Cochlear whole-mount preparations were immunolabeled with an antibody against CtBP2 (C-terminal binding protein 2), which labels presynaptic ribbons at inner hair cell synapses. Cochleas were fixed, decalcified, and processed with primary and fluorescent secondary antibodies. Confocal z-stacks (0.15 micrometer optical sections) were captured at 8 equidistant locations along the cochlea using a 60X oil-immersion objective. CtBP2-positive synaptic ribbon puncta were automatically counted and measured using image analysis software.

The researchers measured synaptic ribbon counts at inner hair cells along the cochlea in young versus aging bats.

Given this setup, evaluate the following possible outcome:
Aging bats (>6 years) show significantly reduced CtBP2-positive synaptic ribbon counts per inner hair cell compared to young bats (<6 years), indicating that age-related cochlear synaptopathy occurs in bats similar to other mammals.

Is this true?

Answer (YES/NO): NO